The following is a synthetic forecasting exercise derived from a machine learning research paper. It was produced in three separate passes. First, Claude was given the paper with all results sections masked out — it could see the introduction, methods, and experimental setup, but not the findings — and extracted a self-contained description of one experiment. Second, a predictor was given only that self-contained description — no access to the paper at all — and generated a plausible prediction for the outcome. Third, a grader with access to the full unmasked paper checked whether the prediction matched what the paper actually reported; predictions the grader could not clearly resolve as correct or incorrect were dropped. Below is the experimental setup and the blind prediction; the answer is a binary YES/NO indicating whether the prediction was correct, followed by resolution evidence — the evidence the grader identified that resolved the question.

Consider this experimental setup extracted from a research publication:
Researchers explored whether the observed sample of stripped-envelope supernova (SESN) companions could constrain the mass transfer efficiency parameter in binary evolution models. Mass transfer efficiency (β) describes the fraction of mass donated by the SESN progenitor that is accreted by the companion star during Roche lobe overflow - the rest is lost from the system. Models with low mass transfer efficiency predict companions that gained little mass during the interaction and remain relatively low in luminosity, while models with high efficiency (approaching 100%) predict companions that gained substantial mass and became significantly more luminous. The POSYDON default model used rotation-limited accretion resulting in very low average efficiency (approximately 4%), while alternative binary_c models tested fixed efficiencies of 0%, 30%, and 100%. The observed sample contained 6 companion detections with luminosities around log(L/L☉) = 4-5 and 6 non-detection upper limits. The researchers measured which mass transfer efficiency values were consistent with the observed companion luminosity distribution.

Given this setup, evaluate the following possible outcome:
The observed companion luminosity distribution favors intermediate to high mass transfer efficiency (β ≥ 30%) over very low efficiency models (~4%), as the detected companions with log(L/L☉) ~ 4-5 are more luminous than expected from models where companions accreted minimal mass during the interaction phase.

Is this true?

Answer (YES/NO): NO